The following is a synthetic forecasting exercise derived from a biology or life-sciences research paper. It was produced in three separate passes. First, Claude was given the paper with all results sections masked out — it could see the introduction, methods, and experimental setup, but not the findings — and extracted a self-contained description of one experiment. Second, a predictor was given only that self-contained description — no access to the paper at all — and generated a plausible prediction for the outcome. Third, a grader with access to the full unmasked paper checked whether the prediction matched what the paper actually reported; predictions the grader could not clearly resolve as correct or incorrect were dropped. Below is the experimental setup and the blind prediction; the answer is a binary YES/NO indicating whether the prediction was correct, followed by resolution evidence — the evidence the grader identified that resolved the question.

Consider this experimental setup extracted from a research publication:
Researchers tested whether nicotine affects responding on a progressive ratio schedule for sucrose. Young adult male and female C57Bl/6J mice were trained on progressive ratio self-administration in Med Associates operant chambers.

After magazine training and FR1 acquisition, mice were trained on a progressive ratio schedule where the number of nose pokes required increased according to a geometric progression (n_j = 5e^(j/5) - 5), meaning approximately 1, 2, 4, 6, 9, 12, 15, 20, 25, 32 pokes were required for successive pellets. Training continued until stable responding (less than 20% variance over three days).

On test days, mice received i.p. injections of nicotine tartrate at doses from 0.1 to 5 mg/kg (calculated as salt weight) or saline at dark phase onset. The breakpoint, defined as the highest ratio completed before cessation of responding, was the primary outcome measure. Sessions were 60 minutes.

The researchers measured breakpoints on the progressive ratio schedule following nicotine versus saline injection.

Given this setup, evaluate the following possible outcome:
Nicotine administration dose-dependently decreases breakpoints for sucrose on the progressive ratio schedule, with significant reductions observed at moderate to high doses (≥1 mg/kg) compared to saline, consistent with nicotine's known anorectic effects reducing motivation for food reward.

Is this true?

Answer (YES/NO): NO